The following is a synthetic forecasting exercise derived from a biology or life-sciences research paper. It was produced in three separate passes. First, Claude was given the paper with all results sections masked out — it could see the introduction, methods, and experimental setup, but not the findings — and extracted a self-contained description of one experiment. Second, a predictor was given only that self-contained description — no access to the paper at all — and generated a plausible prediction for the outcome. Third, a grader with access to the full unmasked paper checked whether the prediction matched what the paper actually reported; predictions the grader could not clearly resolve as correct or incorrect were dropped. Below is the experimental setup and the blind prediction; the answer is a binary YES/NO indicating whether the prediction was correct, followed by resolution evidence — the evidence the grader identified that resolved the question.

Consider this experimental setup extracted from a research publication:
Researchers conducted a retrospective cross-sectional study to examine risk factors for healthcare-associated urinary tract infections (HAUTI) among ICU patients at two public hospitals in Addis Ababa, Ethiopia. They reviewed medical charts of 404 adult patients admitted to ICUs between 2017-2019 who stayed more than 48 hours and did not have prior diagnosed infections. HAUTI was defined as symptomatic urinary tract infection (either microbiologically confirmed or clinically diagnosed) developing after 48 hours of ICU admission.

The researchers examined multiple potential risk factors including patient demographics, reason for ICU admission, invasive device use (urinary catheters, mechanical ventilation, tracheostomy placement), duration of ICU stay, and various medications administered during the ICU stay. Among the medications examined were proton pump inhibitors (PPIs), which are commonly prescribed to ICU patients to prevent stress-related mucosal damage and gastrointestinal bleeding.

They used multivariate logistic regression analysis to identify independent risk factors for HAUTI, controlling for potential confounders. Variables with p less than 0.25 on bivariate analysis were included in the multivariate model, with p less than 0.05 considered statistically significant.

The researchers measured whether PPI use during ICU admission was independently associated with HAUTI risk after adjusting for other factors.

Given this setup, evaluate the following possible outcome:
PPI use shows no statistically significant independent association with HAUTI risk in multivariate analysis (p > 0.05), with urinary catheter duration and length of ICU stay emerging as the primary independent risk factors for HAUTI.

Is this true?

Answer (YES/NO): NO